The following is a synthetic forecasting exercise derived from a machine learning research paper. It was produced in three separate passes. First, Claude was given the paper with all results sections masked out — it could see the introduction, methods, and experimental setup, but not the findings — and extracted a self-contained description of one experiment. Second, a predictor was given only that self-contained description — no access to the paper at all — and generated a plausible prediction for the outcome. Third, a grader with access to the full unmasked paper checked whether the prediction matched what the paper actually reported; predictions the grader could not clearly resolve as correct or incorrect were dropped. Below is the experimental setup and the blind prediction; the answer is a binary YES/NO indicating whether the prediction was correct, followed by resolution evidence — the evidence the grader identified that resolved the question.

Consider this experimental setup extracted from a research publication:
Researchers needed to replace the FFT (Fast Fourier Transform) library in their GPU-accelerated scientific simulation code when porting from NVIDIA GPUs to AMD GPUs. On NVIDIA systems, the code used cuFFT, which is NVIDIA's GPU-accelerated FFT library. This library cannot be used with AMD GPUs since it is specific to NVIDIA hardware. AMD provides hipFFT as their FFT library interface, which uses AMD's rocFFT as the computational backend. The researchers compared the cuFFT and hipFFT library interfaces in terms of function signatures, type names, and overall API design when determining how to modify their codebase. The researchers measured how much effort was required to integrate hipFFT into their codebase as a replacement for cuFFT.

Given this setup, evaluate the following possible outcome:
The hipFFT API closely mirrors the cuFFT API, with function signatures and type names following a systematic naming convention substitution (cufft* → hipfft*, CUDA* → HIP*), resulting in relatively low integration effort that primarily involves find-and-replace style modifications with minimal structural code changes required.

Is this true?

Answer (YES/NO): YES